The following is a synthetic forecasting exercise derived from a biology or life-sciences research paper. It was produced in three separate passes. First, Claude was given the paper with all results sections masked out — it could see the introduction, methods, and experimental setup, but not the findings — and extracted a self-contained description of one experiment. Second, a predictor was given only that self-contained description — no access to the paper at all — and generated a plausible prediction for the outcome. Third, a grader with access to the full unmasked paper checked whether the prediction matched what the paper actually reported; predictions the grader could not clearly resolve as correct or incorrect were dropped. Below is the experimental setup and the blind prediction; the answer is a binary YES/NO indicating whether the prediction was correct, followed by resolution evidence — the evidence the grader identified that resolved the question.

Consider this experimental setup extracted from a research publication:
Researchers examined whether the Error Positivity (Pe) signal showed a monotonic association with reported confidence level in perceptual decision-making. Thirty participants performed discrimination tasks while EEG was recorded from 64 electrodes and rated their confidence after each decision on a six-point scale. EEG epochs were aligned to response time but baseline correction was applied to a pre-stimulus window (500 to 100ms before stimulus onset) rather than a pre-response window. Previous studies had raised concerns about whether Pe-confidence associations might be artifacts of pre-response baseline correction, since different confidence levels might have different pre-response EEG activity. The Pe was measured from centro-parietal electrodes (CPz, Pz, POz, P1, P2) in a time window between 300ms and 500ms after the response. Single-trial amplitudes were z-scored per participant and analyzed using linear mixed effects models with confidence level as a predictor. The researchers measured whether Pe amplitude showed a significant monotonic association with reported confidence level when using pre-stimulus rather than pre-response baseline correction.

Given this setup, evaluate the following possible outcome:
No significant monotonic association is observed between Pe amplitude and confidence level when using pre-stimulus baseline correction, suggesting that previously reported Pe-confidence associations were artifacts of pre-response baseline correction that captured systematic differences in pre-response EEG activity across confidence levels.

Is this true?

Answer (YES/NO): NO